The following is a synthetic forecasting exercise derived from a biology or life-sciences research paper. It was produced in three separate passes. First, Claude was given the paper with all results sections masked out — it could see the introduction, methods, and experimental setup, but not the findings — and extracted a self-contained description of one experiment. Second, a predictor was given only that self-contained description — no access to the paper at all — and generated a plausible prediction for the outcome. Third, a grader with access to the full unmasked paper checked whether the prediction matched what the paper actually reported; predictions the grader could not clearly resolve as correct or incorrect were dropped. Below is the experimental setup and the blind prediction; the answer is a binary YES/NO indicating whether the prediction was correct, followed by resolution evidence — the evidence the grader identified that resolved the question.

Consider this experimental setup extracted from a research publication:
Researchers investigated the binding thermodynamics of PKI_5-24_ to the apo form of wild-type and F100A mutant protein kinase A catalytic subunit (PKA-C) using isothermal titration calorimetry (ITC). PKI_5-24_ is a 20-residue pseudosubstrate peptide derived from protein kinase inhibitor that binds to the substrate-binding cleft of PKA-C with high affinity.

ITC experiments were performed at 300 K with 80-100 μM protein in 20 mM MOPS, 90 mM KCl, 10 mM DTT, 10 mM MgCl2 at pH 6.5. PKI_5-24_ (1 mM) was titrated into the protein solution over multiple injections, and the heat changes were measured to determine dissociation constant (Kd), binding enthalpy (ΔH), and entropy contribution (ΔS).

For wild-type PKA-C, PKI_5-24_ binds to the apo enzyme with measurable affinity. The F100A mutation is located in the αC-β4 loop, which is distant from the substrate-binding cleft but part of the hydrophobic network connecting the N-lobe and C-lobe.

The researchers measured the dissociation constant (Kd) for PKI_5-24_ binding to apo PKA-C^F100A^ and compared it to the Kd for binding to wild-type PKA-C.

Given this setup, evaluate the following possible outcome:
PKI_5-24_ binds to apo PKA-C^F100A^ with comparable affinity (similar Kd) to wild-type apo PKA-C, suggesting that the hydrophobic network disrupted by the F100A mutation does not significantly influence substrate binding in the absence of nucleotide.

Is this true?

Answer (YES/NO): NO